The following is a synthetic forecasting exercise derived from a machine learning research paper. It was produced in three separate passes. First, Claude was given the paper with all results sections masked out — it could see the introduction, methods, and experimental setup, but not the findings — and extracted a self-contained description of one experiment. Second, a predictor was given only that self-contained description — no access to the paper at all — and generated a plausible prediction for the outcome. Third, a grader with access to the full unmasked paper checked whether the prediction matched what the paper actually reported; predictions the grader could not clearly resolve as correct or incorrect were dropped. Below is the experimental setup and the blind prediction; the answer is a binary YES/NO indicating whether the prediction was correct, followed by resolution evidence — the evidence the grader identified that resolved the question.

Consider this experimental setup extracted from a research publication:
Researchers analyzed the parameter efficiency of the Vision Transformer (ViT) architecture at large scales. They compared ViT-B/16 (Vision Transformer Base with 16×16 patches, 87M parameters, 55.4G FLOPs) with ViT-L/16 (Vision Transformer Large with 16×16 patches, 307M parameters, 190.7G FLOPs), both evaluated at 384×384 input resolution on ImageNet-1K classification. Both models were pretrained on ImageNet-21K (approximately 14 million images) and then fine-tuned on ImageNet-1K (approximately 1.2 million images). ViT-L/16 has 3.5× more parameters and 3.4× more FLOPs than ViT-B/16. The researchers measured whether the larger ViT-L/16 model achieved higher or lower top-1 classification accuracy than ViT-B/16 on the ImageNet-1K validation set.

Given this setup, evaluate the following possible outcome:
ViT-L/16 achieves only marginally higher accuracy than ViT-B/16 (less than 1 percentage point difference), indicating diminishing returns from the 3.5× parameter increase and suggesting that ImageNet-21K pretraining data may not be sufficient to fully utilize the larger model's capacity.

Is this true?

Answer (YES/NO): NO